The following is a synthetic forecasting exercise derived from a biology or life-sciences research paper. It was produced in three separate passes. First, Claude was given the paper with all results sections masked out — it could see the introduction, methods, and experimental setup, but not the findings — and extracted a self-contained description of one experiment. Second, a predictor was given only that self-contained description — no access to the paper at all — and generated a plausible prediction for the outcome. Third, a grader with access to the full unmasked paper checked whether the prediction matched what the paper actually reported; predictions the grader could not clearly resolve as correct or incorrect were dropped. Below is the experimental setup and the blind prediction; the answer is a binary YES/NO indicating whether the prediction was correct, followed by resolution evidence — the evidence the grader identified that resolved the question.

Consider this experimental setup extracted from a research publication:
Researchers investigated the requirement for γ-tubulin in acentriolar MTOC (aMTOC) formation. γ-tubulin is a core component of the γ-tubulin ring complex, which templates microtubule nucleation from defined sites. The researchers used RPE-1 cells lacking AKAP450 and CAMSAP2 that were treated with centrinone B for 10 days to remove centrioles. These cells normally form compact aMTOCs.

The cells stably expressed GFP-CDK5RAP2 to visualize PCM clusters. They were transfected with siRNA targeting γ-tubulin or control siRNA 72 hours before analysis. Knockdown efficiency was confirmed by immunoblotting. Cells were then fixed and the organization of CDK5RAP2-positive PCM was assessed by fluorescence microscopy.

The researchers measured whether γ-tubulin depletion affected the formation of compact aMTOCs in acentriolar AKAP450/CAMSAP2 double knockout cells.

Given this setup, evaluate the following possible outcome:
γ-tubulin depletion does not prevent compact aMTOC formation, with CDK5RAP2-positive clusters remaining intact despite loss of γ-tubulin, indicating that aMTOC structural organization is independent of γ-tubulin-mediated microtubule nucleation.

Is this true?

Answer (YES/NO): NO